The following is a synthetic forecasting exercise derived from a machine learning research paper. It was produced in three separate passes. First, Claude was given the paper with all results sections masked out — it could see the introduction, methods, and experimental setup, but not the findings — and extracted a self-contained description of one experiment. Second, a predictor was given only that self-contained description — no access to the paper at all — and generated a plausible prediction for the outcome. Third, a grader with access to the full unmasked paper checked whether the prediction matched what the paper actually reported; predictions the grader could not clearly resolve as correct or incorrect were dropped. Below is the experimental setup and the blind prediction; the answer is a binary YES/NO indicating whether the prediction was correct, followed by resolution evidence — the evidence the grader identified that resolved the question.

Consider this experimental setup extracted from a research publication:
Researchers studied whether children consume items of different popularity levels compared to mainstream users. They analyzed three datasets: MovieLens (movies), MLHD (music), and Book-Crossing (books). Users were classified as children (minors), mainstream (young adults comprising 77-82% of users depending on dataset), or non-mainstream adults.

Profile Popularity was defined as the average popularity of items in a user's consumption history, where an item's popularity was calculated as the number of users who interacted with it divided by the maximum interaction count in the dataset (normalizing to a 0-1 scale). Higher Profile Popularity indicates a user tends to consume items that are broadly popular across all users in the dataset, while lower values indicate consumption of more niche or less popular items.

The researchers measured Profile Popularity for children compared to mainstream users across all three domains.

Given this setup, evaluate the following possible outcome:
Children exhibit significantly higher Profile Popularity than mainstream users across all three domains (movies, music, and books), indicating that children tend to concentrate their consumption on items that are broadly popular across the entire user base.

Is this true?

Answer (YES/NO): NO